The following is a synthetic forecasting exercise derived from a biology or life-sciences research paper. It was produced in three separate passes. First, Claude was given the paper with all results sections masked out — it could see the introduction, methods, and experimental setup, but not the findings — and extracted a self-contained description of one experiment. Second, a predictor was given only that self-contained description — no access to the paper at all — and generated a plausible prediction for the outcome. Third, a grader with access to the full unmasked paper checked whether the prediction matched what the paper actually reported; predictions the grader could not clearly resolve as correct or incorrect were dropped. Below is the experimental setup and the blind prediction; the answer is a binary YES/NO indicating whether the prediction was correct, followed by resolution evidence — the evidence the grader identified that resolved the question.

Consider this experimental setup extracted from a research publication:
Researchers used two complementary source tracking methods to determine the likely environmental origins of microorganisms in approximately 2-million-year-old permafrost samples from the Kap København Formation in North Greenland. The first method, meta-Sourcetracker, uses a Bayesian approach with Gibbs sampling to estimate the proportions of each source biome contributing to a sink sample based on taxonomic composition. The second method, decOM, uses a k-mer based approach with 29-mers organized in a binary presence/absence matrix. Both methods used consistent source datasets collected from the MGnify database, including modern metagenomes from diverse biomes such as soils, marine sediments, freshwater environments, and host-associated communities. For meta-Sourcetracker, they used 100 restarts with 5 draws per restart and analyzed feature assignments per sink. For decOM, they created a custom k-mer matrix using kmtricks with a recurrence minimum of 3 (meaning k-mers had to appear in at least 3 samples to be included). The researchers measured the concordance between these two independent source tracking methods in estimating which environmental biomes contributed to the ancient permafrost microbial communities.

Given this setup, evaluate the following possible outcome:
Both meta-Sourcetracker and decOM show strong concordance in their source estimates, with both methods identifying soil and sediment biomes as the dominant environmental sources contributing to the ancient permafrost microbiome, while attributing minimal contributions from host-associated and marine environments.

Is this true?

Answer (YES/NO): YES